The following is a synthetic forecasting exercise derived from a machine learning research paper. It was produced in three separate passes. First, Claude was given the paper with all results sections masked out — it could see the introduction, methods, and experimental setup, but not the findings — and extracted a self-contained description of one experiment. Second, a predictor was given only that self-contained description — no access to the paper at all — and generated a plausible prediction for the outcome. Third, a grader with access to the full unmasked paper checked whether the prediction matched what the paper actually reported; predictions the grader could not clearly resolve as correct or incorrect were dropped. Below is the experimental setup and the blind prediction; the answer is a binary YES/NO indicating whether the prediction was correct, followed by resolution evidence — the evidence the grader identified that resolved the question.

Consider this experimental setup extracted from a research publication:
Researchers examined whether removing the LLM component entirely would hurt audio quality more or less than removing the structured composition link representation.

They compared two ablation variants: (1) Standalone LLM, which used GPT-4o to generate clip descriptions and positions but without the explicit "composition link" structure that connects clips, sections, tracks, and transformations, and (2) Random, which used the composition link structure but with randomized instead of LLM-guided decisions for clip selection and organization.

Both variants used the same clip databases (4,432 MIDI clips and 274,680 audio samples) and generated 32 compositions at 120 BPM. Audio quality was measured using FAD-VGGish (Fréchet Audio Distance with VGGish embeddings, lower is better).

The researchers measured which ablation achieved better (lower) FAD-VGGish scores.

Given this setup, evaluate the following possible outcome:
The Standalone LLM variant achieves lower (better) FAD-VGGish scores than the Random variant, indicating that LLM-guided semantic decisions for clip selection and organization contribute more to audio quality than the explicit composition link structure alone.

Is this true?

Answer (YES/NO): YES